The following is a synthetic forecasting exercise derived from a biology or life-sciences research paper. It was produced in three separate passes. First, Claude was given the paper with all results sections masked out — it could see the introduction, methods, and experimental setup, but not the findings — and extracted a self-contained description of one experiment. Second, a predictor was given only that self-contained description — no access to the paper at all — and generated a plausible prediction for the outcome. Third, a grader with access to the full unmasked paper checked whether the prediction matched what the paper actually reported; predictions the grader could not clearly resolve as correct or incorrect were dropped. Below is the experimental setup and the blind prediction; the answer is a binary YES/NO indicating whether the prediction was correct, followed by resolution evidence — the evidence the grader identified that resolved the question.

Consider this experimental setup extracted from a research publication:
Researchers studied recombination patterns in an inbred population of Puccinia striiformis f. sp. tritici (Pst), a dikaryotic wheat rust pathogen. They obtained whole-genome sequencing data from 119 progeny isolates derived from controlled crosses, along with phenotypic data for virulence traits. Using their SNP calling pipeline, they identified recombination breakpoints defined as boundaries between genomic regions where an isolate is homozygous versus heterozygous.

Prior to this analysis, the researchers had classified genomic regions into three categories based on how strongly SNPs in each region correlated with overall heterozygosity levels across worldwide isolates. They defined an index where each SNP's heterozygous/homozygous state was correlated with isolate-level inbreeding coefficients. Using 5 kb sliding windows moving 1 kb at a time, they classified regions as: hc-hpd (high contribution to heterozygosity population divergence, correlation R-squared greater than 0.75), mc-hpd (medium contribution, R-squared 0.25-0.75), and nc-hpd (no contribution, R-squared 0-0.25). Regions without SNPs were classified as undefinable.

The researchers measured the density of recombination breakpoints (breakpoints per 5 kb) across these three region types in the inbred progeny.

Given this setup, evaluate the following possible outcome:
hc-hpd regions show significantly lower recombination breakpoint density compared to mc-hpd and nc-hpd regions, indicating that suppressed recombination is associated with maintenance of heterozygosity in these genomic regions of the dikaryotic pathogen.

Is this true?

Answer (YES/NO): YES